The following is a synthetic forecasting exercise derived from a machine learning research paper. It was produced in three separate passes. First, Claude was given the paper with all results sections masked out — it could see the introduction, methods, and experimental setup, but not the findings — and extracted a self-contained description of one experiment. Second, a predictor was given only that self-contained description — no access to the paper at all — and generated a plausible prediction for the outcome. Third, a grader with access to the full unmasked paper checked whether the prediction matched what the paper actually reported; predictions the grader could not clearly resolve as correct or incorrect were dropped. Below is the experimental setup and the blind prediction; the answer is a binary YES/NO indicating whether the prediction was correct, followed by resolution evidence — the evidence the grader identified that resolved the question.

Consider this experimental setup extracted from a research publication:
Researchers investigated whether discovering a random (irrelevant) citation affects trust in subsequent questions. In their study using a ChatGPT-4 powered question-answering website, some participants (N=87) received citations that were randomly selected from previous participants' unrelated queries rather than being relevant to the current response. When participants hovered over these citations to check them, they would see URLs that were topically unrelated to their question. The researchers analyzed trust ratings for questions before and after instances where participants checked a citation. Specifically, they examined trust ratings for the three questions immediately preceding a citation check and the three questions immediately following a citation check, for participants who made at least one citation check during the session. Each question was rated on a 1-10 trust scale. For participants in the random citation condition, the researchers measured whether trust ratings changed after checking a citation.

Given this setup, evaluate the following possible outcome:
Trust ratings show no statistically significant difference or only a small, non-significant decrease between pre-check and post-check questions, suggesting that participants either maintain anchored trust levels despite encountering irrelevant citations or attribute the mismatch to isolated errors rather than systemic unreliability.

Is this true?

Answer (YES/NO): YES